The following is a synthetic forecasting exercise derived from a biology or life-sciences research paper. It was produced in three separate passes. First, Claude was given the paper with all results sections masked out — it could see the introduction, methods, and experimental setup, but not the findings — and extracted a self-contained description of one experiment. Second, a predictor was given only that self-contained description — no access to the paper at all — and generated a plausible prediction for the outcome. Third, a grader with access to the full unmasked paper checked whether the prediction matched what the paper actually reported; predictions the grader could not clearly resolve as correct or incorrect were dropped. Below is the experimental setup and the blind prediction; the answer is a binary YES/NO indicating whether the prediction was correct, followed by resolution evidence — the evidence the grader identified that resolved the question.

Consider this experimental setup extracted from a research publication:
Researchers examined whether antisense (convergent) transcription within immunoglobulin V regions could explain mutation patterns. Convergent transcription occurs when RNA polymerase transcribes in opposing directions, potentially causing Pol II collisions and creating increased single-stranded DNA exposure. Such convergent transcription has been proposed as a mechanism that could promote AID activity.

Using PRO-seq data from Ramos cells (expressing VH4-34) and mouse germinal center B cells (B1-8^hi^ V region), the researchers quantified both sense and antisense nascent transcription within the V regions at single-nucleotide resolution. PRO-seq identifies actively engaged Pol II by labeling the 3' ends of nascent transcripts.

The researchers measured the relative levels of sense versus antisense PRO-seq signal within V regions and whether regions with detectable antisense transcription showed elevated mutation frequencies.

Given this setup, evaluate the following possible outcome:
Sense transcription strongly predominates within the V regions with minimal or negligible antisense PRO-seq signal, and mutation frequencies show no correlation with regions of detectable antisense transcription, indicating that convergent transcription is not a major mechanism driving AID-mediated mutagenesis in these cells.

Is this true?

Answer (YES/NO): YES